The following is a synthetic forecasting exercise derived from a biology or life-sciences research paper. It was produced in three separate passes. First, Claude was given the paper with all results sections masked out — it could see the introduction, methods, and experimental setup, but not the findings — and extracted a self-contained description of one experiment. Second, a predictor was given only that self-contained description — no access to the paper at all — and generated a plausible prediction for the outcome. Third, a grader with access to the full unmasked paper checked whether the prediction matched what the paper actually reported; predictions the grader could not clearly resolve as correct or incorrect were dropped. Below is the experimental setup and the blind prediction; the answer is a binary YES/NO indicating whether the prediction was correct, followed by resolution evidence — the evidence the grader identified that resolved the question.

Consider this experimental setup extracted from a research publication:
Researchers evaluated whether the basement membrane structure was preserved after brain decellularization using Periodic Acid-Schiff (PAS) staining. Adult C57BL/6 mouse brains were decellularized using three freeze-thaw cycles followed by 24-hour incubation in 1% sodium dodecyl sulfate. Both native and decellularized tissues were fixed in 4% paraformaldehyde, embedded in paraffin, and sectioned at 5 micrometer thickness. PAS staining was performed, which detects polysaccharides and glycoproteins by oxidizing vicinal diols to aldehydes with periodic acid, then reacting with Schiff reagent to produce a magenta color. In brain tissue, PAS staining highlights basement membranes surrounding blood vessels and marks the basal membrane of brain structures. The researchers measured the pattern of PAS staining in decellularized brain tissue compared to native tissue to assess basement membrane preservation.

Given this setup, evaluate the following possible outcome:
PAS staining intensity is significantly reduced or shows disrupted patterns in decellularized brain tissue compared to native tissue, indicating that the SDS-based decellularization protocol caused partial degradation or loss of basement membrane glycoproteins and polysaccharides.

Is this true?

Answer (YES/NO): NO